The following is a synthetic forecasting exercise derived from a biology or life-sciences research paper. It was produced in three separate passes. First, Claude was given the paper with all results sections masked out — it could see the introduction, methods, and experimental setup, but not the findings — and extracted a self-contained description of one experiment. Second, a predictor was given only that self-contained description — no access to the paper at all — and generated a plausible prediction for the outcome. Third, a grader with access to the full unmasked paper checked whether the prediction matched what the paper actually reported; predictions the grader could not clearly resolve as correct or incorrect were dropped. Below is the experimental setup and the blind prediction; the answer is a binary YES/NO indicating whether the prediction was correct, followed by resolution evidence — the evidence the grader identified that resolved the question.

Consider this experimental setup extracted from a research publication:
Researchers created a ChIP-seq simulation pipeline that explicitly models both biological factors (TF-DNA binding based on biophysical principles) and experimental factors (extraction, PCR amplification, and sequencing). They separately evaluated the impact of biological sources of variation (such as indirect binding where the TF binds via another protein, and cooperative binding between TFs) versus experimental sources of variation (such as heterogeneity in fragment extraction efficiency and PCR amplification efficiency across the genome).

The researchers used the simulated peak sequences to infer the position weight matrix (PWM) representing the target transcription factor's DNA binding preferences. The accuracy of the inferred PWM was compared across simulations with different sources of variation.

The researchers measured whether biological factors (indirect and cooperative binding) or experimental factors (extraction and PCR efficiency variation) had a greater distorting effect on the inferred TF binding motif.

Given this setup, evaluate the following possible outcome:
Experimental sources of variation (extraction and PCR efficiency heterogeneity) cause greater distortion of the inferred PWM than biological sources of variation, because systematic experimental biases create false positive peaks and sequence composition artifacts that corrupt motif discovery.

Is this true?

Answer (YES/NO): NO